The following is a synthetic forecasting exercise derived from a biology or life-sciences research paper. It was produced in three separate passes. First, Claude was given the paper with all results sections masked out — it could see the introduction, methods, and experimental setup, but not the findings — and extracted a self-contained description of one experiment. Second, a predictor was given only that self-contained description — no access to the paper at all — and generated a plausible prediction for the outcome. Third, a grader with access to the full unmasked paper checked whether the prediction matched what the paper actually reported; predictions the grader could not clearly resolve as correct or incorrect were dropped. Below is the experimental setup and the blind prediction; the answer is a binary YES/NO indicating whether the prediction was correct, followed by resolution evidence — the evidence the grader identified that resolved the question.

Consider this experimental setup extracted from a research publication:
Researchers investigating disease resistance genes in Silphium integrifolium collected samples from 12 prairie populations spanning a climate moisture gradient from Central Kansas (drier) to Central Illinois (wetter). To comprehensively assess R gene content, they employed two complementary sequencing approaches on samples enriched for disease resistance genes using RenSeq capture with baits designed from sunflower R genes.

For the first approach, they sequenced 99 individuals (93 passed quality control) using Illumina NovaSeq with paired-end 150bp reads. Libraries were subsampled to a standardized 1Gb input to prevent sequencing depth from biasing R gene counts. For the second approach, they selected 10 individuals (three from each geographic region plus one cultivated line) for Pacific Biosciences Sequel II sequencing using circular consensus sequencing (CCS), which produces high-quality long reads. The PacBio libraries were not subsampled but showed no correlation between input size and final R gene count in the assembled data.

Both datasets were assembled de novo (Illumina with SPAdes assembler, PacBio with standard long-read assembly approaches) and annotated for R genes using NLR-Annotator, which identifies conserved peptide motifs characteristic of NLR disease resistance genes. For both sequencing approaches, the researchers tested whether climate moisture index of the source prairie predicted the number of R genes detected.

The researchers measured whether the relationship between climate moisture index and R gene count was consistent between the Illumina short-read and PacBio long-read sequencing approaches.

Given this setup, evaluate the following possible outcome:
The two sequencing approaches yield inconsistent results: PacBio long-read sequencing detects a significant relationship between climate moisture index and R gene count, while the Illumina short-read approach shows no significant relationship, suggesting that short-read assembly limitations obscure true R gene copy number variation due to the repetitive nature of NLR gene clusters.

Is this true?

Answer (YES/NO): NO